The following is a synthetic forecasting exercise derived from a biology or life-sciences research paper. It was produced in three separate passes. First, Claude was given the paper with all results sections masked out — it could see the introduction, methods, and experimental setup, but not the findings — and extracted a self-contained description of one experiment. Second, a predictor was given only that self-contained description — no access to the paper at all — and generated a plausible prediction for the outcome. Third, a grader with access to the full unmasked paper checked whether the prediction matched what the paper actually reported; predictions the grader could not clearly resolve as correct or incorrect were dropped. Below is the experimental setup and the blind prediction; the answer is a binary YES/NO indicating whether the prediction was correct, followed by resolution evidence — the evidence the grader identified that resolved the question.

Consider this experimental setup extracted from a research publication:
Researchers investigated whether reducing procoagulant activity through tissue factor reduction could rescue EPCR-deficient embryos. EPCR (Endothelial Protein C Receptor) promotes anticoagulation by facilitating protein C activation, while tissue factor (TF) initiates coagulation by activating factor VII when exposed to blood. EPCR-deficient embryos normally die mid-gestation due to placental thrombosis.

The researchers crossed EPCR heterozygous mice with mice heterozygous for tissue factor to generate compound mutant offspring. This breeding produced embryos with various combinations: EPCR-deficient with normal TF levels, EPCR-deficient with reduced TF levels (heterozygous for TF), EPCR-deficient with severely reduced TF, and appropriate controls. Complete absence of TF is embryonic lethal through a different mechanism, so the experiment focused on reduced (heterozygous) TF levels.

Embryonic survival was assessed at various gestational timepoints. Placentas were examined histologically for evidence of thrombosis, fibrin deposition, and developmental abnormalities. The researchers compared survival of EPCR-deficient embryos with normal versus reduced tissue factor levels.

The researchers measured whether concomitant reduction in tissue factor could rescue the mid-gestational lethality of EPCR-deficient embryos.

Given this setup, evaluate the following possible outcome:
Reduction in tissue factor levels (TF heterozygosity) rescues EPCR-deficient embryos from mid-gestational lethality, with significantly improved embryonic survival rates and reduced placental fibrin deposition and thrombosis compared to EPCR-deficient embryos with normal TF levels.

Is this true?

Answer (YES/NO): YES